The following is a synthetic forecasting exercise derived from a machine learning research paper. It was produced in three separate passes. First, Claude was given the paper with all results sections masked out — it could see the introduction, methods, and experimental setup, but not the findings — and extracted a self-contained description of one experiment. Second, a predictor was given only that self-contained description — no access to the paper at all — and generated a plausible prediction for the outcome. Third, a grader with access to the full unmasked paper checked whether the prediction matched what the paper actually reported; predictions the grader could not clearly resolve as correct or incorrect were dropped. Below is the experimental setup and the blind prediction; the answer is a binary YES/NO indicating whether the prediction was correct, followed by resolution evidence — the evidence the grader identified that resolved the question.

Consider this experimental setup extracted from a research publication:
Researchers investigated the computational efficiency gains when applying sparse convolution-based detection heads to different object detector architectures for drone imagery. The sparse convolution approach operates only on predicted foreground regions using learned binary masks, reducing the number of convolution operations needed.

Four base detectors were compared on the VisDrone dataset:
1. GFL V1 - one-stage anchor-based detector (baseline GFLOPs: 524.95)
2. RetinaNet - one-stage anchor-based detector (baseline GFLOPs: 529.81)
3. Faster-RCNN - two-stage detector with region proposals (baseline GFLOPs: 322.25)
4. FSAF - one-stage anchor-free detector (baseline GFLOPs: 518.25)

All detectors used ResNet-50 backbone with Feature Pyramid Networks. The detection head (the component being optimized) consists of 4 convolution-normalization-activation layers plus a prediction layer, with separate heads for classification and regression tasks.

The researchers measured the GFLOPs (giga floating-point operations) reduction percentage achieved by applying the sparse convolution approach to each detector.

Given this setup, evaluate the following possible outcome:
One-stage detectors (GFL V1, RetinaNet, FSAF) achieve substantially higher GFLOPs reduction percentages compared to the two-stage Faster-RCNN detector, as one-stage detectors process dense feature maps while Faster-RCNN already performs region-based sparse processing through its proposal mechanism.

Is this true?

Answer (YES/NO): YES